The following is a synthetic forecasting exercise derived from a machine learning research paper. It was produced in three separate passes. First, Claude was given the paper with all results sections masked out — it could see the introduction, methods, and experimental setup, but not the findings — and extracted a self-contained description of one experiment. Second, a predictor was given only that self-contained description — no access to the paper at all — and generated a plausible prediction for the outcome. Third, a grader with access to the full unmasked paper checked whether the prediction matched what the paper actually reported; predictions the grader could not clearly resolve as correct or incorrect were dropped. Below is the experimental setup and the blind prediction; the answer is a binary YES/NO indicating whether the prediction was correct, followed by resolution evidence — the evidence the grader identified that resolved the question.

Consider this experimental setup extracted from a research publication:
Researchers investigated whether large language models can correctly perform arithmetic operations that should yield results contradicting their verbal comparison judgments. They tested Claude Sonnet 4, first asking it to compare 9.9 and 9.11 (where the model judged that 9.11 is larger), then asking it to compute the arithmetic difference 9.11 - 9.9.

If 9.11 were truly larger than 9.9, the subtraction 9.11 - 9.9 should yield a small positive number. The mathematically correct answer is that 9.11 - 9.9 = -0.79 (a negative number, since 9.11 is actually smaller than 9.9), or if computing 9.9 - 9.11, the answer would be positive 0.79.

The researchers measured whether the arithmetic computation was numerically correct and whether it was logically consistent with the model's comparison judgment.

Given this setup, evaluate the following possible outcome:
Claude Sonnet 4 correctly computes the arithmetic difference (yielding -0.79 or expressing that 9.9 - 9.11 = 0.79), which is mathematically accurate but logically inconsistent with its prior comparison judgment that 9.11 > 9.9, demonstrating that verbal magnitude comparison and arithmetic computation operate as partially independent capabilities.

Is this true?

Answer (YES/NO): NO